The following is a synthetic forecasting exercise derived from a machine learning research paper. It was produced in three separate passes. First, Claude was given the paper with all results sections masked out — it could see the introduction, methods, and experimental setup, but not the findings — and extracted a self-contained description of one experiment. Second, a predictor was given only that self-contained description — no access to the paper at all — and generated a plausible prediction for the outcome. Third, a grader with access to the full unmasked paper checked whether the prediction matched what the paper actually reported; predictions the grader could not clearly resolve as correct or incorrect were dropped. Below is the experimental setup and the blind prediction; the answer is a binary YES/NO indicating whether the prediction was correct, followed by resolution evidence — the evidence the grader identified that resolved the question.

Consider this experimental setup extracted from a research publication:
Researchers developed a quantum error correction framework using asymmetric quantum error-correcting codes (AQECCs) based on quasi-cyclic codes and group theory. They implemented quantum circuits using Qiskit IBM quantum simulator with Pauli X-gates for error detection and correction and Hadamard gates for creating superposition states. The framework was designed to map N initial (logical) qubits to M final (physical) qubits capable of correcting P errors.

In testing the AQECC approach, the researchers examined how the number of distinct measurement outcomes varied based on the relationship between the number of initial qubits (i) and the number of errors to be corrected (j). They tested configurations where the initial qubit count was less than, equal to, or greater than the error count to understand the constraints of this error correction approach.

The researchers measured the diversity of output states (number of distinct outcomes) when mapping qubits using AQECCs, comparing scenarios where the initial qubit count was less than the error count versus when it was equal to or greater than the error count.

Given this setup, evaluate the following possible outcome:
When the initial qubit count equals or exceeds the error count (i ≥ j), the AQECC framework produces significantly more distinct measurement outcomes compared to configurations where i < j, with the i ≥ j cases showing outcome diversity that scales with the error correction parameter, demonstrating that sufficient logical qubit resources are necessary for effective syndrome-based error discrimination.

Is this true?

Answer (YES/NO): NO